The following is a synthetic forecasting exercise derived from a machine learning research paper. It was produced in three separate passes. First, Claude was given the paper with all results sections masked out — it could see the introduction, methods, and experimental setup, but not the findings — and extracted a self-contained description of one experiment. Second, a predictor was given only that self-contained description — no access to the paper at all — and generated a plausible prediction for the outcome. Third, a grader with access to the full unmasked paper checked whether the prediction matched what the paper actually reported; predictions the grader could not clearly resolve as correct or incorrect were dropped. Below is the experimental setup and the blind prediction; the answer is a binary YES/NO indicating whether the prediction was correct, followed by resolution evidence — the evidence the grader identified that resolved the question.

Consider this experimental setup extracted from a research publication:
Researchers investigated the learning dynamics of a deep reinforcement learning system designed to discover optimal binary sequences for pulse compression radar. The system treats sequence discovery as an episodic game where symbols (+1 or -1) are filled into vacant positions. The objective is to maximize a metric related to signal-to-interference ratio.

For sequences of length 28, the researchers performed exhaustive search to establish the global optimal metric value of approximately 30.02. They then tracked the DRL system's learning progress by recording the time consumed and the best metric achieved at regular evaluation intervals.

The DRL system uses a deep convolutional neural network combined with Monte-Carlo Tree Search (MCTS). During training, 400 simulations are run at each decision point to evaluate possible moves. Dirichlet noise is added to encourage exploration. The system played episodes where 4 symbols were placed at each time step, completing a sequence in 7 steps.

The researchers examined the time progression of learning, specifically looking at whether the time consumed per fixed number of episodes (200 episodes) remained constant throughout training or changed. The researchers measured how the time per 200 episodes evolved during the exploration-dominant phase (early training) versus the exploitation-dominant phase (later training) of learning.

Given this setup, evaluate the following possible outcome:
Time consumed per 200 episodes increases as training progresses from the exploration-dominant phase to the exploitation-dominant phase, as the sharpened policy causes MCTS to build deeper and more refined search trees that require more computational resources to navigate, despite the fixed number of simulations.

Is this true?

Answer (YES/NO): NO